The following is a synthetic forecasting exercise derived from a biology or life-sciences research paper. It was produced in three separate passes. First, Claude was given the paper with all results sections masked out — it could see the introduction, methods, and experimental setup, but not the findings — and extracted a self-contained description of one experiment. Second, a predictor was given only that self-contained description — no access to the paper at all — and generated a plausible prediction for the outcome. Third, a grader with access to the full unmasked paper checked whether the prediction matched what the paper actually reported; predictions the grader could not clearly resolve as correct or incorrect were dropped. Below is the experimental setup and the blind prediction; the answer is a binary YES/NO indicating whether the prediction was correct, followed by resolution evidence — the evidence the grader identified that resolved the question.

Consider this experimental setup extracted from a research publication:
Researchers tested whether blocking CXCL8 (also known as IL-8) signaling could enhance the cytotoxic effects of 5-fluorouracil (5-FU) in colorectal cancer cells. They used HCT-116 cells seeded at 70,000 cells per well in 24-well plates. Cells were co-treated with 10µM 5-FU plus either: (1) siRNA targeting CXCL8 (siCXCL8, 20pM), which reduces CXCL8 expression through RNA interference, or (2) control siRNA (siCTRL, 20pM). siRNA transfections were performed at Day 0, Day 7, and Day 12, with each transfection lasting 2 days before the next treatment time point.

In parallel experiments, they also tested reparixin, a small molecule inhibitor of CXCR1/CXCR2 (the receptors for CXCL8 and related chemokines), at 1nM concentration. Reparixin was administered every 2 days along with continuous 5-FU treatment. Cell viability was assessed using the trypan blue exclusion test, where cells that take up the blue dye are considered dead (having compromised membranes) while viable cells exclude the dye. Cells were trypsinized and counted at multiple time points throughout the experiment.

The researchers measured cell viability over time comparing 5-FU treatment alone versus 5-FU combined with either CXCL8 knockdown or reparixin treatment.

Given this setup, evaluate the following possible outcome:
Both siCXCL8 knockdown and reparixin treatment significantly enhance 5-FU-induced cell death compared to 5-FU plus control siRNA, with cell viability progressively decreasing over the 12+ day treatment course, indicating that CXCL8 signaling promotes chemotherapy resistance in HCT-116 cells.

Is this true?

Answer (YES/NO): YES